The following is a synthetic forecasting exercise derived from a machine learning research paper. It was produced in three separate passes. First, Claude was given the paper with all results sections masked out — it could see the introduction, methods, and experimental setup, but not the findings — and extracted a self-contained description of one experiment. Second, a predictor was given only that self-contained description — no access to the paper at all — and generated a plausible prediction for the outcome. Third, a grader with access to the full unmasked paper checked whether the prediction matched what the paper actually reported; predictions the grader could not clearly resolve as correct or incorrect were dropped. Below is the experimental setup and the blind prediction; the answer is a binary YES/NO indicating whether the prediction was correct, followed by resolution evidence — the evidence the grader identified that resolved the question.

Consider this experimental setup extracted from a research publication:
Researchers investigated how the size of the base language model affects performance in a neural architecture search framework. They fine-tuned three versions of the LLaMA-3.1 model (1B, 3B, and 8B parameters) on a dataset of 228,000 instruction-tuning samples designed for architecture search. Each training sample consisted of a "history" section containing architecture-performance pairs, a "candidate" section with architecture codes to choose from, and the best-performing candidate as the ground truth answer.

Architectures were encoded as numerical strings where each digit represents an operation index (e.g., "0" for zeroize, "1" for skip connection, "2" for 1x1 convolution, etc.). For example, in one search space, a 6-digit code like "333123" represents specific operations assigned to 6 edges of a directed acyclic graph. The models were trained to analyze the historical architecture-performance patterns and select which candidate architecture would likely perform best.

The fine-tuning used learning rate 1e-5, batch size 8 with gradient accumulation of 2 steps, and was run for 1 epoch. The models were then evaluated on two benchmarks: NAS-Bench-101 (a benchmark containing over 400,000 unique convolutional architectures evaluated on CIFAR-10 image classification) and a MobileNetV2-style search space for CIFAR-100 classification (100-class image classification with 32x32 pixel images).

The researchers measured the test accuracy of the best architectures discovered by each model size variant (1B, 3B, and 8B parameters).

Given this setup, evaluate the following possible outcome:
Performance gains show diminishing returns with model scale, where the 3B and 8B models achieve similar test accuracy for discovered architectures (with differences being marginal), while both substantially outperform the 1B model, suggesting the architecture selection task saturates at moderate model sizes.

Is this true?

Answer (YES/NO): NO